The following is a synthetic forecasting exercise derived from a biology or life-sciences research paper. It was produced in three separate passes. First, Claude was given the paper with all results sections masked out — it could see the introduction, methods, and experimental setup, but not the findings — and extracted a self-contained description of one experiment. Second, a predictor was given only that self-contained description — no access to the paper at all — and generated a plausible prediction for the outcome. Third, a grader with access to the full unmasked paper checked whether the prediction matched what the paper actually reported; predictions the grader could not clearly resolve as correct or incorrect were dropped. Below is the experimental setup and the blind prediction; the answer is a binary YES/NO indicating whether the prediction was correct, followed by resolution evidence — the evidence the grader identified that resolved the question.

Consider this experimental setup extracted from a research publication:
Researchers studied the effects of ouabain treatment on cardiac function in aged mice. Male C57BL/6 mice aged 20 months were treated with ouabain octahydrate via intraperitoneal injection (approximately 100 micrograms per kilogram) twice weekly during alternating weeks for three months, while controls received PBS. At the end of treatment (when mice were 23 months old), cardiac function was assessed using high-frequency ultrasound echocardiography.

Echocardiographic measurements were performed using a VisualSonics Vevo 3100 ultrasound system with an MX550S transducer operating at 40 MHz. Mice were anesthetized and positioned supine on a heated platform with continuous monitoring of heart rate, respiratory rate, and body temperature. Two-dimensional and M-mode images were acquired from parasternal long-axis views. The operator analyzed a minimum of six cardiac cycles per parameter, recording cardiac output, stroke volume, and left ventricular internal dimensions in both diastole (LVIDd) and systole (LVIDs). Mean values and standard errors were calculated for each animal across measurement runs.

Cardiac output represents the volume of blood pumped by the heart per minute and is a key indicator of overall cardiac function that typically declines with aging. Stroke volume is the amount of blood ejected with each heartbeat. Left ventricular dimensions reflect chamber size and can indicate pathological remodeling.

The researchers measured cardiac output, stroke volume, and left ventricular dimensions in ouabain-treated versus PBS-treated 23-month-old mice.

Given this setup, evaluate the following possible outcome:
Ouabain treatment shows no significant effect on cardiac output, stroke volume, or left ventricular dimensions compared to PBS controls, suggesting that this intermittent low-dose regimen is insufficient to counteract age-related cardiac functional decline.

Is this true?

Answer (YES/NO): NO